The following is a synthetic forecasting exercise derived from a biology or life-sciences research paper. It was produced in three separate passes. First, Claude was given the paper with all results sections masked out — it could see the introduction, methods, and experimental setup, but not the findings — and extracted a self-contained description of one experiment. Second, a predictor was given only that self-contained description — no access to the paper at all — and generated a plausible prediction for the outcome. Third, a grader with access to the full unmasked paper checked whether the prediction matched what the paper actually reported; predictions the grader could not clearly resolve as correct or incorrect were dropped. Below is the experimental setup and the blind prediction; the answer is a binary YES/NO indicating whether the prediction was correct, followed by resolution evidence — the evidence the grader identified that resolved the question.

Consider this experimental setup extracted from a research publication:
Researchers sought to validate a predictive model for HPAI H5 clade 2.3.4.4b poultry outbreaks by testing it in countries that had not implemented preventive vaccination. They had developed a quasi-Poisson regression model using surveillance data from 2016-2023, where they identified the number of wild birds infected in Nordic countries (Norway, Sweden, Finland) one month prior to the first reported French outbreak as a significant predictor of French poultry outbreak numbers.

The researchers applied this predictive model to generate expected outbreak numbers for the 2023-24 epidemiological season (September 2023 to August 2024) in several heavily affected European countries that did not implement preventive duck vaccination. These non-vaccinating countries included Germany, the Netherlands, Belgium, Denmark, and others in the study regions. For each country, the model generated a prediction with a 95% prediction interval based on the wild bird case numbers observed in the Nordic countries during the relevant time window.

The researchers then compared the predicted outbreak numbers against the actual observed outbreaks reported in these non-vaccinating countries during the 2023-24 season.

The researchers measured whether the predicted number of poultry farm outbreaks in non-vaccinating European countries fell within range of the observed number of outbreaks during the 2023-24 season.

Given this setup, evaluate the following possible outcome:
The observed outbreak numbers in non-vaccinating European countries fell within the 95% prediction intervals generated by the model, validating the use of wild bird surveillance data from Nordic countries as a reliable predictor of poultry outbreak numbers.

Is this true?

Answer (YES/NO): YES